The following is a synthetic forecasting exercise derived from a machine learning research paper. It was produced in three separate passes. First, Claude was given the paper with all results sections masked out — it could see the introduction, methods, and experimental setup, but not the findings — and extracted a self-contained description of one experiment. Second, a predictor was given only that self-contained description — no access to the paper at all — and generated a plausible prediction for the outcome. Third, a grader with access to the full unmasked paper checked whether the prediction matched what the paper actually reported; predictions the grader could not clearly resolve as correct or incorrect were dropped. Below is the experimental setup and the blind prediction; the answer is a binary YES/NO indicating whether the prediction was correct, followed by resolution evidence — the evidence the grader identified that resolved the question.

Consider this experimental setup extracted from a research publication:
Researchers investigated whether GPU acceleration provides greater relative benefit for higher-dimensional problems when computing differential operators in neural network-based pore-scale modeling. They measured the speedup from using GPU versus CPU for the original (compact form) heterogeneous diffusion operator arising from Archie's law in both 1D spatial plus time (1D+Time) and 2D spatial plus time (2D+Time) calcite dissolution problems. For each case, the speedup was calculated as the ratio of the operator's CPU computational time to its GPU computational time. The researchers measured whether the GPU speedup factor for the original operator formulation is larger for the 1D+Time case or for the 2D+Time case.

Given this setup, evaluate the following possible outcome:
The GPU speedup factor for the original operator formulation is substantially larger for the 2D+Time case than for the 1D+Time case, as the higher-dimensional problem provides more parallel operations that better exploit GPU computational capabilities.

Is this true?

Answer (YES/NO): YES